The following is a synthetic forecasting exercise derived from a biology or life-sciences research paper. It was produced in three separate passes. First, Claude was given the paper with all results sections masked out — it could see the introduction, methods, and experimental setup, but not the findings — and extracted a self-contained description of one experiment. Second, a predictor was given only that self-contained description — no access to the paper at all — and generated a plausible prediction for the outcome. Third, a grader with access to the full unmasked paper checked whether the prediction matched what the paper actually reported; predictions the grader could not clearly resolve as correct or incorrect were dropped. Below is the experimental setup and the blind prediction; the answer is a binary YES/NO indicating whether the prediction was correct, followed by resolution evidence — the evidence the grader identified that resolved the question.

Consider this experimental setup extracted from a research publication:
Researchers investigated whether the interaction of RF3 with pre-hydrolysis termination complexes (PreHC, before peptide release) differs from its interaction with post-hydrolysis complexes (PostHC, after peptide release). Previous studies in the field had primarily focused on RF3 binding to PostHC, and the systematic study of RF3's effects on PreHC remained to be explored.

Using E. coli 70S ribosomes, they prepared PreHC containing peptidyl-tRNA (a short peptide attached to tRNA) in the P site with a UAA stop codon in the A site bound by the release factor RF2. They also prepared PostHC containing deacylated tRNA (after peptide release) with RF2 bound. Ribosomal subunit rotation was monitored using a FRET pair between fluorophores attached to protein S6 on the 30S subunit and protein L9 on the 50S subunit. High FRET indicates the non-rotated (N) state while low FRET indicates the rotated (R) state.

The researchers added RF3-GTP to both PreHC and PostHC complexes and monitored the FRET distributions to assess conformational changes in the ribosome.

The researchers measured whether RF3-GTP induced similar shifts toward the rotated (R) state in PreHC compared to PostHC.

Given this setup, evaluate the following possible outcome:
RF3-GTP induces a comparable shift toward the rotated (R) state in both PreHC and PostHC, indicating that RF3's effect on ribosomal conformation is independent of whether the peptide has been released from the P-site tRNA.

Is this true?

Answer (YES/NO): NO